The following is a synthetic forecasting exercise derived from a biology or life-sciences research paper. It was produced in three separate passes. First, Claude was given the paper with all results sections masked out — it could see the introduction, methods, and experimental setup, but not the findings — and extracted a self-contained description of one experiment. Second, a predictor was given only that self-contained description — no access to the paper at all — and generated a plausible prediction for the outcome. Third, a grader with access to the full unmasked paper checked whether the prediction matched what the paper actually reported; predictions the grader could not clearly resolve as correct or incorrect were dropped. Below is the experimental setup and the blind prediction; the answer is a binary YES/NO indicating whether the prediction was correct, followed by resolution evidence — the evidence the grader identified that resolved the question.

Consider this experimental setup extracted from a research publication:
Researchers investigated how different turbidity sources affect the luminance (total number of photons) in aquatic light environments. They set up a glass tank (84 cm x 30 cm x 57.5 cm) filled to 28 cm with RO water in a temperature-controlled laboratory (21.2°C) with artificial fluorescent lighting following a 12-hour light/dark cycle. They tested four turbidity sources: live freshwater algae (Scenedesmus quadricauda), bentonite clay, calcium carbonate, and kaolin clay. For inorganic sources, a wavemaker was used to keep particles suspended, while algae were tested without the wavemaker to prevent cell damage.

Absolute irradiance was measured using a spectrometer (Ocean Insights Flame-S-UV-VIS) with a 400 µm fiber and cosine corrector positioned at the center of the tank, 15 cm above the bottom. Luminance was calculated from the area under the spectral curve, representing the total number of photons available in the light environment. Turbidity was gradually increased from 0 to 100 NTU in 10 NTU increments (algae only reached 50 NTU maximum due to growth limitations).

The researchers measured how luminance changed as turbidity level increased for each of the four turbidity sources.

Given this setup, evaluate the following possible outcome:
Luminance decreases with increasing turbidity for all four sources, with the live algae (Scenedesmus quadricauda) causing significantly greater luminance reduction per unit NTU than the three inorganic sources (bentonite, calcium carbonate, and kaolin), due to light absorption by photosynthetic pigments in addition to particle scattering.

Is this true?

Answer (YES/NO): NO